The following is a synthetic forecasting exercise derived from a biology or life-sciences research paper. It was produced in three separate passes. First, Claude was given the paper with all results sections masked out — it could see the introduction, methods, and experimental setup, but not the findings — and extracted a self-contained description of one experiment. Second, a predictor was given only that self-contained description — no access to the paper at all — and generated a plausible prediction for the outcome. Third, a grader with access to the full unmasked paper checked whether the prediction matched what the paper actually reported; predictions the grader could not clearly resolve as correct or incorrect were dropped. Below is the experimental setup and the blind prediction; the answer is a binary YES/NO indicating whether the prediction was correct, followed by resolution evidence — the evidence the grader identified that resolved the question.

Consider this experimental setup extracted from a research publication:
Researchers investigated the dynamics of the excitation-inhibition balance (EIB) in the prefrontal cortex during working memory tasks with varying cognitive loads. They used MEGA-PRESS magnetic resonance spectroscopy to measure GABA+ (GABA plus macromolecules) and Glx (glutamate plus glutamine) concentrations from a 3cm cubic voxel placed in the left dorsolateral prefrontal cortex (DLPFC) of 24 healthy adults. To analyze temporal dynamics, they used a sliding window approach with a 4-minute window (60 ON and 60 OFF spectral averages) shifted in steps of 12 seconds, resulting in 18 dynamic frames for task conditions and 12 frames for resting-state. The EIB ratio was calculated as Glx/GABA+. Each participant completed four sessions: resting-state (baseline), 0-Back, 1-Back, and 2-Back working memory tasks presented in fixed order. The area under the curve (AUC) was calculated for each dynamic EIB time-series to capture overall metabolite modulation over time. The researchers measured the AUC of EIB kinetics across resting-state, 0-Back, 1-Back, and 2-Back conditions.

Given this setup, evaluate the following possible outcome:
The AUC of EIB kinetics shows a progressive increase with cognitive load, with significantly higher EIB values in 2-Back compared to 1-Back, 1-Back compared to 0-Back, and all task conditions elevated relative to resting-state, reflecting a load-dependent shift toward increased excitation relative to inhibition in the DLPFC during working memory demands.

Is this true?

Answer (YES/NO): NO